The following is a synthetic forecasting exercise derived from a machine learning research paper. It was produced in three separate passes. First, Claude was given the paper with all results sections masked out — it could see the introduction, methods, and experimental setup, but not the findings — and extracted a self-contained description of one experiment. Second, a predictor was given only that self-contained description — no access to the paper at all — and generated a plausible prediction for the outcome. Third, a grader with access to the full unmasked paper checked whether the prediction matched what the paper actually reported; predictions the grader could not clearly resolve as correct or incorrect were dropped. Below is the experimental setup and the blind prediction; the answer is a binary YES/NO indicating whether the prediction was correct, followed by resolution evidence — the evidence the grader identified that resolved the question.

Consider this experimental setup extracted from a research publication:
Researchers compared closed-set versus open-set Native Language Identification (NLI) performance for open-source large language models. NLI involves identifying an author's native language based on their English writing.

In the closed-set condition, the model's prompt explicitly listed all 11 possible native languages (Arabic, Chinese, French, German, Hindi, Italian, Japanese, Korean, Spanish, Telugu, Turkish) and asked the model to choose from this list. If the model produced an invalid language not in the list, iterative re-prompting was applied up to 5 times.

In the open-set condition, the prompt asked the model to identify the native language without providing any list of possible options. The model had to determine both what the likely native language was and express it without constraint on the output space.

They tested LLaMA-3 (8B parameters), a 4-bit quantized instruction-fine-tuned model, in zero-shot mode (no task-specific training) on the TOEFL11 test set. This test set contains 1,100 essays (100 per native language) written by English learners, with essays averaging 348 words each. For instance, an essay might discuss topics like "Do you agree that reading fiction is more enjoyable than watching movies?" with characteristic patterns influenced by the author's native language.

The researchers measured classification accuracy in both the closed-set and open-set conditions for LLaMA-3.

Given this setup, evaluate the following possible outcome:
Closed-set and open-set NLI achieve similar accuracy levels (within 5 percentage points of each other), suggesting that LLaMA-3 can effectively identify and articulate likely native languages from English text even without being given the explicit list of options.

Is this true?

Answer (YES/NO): YES